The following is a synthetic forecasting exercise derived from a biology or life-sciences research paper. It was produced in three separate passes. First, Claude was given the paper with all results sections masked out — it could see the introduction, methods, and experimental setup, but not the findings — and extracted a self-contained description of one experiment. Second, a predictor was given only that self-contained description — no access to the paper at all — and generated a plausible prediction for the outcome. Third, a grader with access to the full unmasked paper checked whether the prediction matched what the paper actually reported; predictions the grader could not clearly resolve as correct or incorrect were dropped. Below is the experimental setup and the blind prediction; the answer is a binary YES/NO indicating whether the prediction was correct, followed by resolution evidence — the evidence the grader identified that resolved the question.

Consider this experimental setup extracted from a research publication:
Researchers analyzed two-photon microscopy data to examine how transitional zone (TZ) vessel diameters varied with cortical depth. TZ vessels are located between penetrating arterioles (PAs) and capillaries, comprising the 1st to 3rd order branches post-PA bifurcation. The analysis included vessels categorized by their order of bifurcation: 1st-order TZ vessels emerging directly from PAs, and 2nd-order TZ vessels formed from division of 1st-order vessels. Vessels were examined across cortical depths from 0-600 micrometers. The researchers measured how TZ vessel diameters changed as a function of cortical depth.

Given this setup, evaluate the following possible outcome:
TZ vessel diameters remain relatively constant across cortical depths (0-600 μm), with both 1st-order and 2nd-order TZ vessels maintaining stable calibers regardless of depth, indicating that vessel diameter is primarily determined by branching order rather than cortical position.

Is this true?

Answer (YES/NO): NO